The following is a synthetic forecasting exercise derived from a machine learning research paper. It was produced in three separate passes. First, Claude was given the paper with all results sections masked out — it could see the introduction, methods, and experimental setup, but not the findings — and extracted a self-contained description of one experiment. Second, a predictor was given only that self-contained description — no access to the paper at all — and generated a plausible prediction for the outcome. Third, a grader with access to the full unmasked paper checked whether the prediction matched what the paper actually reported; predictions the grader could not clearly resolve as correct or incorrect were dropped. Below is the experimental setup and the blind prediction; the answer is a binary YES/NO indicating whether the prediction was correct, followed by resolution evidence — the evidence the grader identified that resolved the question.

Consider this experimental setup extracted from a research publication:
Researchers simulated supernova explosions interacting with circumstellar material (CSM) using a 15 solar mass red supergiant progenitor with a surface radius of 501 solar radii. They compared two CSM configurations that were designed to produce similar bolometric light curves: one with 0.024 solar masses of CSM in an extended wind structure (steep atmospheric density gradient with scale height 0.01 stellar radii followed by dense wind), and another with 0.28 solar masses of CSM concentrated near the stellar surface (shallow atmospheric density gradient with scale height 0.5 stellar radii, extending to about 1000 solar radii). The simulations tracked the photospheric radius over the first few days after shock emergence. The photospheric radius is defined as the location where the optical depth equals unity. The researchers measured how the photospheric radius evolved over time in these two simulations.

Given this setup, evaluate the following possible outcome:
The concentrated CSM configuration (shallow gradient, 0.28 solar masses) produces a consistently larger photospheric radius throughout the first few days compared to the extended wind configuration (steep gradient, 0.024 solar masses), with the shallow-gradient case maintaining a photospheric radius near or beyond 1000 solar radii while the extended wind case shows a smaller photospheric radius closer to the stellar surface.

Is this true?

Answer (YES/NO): NO